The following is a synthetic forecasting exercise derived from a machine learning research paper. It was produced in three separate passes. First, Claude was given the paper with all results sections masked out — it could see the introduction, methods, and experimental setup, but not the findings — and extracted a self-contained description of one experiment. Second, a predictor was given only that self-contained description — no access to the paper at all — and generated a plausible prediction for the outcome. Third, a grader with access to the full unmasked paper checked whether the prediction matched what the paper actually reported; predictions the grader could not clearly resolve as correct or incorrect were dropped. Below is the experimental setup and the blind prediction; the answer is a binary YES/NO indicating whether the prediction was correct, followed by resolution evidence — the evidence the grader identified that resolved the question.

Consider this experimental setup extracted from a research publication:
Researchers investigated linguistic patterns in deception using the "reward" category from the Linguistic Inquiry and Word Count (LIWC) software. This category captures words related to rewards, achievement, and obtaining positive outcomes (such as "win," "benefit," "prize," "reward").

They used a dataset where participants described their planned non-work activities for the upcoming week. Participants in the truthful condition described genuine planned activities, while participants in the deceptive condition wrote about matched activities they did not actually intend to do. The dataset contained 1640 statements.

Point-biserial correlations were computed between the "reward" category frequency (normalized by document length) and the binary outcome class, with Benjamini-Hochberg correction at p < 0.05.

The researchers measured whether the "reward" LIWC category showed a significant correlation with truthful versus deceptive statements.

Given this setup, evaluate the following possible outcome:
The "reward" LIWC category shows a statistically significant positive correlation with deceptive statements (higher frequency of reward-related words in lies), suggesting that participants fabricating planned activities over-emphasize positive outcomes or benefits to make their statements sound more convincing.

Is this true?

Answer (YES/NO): YES